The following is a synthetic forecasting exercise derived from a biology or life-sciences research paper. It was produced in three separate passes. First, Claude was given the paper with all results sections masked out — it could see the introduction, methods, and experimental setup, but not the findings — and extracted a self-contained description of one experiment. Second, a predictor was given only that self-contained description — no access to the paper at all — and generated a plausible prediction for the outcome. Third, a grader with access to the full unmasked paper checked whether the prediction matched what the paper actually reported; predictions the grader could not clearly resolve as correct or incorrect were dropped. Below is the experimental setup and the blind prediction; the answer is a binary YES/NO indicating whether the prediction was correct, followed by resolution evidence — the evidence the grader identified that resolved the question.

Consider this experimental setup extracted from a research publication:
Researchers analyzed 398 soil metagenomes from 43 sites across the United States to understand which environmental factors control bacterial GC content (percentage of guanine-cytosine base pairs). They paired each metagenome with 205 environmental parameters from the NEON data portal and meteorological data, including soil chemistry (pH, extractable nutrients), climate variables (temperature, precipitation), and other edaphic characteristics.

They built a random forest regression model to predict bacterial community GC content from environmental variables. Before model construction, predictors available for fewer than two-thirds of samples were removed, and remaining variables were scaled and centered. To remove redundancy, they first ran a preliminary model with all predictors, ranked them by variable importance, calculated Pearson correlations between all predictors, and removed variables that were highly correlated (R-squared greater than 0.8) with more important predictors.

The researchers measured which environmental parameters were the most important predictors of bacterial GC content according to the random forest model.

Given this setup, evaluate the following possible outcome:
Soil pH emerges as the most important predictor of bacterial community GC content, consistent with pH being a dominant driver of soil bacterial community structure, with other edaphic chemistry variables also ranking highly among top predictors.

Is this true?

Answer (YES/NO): YES